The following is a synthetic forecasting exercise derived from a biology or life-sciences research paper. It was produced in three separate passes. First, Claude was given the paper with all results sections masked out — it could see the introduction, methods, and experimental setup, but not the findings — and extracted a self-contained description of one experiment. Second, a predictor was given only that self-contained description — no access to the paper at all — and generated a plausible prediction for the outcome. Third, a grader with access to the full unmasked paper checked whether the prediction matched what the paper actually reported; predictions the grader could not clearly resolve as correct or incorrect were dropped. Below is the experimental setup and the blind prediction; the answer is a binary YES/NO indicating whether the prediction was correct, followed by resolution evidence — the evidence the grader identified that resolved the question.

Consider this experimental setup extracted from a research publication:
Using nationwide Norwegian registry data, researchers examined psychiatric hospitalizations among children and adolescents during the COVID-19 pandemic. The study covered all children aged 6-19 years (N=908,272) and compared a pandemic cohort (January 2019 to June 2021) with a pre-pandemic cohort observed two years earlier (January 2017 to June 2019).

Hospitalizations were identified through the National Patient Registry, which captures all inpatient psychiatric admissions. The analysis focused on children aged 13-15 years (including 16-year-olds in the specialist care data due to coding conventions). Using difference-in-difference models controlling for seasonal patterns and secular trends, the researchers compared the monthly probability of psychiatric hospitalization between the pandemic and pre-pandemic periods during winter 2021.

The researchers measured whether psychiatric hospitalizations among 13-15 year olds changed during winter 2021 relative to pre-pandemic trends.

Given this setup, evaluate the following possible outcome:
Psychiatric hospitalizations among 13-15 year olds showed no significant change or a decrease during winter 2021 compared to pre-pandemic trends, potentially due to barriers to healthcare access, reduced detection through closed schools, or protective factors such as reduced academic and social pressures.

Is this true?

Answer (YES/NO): NO